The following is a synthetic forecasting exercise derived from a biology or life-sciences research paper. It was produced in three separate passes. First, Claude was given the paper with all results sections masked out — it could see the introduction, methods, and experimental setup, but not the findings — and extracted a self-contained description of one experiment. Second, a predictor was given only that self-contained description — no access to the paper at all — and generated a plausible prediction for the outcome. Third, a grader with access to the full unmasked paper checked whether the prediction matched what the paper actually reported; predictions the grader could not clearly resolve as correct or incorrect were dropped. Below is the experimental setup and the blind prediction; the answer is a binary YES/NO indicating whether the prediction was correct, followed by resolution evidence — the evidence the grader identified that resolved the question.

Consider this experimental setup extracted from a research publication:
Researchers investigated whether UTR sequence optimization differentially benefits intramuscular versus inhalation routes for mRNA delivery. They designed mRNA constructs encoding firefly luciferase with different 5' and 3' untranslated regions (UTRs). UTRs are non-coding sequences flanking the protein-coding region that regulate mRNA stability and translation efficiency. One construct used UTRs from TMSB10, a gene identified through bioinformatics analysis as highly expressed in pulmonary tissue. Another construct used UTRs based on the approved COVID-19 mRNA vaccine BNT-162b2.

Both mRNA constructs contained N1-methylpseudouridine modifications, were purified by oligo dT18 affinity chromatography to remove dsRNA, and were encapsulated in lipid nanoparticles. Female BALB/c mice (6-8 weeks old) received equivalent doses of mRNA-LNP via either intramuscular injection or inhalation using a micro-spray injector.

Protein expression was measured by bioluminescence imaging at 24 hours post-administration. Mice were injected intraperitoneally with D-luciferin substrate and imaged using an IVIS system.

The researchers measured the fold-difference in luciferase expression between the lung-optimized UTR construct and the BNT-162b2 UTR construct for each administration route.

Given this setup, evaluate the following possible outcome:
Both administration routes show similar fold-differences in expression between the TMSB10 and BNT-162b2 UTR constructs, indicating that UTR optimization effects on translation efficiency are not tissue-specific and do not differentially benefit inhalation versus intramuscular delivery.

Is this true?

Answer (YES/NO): NO